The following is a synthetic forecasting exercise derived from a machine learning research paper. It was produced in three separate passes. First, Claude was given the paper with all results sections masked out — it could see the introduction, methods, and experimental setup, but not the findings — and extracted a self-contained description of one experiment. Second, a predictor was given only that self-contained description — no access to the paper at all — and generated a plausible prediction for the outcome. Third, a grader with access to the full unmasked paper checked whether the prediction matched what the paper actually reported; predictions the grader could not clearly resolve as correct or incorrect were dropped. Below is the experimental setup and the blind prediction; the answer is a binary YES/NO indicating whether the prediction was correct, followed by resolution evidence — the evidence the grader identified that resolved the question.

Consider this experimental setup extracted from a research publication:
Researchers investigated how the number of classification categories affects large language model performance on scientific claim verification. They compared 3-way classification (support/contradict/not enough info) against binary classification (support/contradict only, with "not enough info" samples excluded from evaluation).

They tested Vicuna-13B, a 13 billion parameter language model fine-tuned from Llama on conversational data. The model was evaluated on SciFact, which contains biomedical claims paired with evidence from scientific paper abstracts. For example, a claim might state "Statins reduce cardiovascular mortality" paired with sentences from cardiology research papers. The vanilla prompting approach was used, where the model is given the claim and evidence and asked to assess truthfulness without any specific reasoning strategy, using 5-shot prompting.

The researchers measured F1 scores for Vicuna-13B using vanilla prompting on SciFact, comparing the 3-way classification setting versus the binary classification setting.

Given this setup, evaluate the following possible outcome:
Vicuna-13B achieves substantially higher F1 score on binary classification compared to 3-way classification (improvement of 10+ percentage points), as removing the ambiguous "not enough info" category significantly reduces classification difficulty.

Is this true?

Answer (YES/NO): YES